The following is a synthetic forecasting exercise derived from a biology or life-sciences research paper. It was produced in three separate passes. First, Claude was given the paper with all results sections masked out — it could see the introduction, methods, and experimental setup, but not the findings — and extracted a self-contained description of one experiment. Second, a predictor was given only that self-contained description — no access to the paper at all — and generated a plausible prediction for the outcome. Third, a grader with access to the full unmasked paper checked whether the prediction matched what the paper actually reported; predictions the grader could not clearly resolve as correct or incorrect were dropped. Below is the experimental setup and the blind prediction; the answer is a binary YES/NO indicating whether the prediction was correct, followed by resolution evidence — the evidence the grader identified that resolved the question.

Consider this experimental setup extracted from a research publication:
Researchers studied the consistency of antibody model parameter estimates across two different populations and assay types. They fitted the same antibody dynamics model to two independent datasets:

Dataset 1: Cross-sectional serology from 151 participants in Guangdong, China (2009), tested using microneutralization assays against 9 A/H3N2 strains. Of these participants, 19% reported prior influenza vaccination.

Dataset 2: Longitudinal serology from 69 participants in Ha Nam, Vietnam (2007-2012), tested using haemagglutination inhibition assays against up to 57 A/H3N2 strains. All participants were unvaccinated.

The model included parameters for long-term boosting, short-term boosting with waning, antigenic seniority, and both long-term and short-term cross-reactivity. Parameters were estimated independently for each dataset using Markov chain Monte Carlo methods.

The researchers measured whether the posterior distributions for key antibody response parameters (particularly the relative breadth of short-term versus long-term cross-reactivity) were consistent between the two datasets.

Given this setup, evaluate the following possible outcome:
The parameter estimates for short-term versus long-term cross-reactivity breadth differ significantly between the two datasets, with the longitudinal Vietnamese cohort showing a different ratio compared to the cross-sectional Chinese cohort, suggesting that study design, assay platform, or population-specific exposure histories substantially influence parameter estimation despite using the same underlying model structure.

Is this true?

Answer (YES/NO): NO